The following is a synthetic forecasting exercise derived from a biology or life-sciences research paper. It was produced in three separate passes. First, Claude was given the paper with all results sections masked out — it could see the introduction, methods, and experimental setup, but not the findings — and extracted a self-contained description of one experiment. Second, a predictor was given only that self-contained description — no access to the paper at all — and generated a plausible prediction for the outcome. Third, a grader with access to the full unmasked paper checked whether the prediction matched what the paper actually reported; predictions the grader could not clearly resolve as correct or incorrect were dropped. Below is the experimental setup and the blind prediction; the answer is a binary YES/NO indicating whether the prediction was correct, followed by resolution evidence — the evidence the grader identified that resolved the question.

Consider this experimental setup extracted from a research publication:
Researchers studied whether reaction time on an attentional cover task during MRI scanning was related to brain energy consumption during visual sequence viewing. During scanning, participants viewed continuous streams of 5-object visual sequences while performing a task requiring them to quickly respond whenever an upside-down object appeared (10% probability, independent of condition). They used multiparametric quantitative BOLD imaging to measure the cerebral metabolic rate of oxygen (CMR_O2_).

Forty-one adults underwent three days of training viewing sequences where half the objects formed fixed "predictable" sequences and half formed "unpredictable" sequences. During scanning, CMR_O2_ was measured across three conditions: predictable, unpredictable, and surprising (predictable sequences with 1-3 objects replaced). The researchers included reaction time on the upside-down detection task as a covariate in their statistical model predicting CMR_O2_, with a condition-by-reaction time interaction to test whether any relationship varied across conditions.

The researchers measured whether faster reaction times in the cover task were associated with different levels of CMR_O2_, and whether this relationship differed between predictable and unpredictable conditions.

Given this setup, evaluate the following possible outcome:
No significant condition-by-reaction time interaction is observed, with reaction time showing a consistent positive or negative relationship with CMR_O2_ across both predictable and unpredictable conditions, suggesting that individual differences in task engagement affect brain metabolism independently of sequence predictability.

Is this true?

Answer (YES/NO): NO